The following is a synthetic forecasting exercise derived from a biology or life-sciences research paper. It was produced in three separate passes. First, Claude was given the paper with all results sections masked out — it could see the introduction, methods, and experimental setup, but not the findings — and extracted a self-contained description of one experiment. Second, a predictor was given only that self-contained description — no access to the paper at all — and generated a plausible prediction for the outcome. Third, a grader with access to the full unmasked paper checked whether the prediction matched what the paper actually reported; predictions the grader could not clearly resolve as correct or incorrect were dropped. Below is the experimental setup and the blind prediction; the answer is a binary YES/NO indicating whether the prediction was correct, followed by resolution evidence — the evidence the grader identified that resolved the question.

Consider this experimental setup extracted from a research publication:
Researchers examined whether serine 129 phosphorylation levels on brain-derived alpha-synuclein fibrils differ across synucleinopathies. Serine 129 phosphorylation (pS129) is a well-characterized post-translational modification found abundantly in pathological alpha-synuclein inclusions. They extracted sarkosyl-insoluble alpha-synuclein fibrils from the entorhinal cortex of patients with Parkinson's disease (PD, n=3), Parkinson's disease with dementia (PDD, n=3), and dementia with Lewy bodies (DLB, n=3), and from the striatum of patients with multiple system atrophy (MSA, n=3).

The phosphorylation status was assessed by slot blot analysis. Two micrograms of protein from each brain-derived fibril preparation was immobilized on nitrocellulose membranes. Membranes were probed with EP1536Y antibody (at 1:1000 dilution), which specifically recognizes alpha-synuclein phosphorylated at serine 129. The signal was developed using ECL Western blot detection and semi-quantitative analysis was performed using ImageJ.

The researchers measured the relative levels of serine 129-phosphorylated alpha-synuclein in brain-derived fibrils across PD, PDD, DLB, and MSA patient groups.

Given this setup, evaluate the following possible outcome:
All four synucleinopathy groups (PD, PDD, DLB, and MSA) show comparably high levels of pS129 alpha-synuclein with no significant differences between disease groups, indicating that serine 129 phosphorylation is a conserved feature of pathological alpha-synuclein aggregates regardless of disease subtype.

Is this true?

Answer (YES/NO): NO